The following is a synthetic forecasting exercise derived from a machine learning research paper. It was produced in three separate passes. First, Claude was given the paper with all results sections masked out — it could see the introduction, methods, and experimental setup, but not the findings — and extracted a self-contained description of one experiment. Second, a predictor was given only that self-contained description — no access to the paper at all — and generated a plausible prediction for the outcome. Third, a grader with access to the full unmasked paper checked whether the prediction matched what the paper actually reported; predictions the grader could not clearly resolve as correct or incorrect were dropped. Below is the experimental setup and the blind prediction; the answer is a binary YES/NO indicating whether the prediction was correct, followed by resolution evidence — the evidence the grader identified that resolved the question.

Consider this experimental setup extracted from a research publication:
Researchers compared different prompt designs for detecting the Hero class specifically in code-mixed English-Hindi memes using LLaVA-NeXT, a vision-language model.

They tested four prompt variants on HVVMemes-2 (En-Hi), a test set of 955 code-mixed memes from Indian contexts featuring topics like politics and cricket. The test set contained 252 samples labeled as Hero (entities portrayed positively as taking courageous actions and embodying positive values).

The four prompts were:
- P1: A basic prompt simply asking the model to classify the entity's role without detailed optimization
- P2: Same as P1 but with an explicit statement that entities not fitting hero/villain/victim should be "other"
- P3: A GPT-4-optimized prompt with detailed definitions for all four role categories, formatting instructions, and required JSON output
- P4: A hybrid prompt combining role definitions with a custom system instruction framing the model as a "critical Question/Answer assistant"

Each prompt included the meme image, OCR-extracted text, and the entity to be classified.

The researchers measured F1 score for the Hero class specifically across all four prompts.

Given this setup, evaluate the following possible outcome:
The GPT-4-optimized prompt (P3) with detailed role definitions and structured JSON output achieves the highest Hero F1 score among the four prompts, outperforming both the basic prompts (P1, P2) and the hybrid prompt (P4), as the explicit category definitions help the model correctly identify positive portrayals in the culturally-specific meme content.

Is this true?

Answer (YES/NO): NO